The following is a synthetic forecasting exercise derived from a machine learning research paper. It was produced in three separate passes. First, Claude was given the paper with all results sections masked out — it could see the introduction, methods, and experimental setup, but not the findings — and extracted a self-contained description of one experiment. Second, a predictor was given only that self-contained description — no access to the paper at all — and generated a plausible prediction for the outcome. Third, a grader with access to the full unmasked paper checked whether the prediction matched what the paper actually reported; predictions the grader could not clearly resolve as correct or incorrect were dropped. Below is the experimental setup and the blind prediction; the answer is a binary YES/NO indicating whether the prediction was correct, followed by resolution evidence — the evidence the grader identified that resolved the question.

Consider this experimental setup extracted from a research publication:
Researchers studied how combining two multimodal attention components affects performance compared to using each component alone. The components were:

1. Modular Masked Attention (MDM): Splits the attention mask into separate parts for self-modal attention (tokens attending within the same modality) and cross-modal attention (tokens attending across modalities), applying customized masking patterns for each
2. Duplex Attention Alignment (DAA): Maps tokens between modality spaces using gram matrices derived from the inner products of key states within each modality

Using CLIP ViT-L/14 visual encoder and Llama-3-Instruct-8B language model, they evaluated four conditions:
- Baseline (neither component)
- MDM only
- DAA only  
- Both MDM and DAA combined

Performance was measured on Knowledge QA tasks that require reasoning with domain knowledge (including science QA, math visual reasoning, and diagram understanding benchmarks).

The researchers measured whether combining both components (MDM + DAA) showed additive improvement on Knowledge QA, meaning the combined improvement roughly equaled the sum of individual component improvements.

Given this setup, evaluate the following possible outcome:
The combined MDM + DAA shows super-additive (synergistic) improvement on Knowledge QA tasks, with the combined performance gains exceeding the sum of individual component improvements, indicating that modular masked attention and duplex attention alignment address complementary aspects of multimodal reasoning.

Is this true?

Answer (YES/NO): NO